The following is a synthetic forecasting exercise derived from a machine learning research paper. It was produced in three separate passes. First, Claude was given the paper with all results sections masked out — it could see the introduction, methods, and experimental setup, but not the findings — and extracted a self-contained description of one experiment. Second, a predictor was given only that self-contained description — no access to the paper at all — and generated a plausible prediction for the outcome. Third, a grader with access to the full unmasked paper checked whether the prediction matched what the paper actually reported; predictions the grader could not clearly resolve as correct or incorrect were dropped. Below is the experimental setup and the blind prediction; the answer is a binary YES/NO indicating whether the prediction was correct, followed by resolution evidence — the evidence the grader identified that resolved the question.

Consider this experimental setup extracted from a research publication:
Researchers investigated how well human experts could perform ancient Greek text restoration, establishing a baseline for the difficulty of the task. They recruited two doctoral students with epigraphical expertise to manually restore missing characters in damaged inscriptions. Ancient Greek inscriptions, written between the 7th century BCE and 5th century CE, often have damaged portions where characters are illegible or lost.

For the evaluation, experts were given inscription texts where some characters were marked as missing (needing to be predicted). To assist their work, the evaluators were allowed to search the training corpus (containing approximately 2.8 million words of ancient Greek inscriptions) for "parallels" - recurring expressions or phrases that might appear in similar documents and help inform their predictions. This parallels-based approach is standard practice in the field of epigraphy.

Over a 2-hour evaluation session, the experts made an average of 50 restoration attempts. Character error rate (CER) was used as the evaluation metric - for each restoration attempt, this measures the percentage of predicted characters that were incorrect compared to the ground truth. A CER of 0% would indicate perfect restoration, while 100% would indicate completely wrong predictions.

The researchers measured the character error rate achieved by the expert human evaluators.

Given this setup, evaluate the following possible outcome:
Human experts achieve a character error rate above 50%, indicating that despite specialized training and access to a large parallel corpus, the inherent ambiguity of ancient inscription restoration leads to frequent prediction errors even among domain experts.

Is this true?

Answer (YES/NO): YES